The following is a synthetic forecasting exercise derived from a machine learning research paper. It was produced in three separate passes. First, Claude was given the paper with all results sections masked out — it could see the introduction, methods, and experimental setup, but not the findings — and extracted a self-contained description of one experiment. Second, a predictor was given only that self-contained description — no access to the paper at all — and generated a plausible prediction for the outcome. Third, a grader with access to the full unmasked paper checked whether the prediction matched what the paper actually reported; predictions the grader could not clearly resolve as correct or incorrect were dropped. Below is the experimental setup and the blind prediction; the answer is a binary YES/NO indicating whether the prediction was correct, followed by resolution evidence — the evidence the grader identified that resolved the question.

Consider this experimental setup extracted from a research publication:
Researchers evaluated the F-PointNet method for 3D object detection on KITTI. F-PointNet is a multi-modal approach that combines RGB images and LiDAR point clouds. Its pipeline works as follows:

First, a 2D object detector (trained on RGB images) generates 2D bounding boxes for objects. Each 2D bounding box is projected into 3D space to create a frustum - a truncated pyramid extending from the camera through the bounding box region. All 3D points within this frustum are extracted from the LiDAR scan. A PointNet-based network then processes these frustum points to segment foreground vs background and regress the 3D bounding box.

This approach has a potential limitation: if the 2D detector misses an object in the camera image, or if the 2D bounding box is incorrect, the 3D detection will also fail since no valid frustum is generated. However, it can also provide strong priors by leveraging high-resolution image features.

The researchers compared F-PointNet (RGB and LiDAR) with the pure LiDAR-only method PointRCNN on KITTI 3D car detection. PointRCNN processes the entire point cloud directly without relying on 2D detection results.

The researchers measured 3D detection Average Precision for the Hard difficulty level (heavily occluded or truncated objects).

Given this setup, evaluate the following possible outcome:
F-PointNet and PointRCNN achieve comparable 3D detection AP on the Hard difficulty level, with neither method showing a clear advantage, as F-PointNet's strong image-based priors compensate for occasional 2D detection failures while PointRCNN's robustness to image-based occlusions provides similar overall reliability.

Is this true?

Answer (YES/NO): NO